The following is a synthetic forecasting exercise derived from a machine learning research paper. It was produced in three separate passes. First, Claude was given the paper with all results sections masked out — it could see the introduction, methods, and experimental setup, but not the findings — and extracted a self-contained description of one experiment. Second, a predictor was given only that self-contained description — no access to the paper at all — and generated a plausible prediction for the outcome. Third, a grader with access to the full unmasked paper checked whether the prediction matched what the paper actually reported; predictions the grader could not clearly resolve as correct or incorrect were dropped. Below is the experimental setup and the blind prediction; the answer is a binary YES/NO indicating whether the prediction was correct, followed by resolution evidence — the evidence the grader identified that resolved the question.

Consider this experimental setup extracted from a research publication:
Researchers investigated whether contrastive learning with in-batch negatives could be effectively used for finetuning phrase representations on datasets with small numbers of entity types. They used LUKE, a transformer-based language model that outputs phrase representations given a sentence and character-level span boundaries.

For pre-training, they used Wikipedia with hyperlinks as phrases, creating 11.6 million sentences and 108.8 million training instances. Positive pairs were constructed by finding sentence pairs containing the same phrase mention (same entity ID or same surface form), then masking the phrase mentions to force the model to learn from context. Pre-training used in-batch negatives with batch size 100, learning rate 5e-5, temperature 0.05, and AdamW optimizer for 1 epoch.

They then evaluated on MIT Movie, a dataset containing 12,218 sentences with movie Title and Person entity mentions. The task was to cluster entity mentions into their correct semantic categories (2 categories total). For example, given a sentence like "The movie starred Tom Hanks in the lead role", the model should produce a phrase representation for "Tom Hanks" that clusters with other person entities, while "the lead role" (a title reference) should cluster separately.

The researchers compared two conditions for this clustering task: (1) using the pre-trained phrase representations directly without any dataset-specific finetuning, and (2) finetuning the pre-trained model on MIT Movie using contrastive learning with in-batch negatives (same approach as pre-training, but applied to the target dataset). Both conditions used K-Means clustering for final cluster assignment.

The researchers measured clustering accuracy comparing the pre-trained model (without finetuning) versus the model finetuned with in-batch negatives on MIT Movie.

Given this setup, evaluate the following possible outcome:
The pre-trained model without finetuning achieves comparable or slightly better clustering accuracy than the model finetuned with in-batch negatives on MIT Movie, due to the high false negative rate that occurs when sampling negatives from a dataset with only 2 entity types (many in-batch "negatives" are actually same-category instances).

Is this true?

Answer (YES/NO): NO